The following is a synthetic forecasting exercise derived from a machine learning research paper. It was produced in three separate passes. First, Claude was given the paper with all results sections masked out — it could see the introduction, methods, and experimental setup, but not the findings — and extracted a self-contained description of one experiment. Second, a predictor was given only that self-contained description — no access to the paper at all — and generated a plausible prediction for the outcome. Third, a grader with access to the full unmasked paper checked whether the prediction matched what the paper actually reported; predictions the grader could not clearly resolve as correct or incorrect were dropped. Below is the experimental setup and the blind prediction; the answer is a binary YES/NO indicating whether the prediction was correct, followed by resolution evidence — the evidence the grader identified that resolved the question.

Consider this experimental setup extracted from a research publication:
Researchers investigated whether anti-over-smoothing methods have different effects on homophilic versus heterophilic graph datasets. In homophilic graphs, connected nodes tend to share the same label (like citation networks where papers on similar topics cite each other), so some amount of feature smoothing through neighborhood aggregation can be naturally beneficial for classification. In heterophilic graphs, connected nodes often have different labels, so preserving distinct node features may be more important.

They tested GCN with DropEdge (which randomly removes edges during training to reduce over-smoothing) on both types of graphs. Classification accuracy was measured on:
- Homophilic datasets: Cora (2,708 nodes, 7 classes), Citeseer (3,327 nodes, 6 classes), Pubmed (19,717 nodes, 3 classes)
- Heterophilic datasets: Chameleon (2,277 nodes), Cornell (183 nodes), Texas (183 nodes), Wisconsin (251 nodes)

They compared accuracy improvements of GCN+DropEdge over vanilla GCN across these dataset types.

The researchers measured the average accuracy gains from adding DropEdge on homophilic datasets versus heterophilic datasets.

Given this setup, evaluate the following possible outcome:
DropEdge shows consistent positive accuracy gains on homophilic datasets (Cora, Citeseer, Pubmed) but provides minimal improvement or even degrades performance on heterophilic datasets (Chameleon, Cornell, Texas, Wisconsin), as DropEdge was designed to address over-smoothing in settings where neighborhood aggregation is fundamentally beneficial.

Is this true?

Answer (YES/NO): NO